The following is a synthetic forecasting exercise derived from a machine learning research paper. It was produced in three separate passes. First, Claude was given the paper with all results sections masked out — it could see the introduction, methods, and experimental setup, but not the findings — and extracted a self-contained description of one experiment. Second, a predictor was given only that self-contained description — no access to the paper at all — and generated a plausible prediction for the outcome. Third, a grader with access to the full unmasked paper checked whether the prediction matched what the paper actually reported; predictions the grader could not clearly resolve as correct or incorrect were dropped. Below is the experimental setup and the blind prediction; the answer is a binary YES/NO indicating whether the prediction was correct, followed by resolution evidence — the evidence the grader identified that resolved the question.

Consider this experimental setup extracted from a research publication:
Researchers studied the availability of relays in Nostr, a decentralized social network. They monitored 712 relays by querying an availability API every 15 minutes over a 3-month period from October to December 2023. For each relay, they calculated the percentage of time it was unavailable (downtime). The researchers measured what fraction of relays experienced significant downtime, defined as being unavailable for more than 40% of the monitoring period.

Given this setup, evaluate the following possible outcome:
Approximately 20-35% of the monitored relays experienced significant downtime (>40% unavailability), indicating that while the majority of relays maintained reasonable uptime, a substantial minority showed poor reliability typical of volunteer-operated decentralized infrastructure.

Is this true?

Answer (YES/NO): YES